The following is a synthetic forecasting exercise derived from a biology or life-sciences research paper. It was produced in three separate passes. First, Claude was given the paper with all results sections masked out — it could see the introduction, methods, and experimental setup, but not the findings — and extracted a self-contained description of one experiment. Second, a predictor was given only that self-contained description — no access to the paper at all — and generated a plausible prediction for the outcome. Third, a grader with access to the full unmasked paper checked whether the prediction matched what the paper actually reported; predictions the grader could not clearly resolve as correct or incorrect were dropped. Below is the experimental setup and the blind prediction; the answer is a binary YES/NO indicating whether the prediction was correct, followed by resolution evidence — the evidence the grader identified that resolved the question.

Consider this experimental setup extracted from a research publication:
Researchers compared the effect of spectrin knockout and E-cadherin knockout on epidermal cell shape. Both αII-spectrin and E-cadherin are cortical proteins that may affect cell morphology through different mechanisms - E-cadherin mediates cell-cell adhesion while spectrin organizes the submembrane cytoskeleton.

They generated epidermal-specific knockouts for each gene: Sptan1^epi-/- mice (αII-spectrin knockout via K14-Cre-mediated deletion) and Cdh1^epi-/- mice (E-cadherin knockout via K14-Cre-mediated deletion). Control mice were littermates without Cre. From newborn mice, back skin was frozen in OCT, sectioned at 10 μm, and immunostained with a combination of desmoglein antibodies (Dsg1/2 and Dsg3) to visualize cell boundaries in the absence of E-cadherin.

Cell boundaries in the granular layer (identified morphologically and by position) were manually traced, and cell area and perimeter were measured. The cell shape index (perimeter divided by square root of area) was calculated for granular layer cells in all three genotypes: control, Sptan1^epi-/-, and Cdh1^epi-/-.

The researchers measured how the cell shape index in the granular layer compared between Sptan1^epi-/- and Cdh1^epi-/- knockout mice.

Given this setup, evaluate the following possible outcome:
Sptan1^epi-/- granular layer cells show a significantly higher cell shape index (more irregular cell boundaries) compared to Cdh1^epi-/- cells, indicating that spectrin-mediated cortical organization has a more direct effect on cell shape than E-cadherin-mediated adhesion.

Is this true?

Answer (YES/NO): NO